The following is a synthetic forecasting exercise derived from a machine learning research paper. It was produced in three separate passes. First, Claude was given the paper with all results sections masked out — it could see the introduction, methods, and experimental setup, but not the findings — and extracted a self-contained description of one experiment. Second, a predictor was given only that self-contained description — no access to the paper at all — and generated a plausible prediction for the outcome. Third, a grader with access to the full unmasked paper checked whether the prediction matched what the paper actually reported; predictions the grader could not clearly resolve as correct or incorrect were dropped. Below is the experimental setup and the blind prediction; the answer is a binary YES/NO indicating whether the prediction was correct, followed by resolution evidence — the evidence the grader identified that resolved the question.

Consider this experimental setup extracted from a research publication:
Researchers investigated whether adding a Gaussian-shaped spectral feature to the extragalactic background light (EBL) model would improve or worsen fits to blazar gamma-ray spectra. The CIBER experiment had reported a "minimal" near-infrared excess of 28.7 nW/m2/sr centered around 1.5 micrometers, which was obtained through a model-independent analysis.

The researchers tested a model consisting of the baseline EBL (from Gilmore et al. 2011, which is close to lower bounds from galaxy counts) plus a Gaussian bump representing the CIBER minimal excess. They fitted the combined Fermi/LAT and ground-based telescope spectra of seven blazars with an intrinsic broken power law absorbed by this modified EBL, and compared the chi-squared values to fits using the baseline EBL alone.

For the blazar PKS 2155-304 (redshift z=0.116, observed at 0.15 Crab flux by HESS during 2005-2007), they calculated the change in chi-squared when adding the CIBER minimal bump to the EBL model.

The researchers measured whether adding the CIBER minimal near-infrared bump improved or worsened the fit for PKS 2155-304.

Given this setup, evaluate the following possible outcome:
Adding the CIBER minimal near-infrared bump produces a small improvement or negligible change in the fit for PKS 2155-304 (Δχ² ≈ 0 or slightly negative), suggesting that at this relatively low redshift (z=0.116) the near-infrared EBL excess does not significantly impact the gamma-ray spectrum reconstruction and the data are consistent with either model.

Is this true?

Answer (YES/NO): NO